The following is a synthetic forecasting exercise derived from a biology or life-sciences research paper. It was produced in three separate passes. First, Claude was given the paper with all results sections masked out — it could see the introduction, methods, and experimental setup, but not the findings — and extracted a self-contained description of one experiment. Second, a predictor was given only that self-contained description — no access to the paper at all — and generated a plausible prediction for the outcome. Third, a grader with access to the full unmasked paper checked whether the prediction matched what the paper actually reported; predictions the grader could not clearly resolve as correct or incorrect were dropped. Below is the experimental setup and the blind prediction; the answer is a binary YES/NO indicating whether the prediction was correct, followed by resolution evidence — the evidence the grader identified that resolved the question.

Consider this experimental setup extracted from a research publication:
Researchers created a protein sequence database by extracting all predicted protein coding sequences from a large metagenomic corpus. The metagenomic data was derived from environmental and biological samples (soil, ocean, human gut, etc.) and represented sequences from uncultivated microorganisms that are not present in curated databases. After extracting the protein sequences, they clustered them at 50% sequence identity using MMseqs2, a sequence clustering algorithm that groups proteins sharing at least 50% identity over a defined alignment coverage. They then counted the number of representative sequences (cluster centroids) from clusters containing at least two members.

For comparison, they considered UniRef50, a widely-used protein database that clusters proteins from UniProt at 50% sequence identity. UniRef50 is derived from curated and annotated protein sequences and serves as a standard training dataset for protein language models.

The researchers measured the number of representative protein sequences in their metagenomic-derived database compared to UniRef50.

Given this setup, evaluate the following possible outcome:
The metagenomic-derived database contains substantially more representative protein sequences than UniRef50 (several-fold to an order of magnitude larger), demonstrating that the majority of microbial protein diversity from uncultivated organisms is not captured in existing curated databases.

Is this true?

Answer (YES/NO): YES